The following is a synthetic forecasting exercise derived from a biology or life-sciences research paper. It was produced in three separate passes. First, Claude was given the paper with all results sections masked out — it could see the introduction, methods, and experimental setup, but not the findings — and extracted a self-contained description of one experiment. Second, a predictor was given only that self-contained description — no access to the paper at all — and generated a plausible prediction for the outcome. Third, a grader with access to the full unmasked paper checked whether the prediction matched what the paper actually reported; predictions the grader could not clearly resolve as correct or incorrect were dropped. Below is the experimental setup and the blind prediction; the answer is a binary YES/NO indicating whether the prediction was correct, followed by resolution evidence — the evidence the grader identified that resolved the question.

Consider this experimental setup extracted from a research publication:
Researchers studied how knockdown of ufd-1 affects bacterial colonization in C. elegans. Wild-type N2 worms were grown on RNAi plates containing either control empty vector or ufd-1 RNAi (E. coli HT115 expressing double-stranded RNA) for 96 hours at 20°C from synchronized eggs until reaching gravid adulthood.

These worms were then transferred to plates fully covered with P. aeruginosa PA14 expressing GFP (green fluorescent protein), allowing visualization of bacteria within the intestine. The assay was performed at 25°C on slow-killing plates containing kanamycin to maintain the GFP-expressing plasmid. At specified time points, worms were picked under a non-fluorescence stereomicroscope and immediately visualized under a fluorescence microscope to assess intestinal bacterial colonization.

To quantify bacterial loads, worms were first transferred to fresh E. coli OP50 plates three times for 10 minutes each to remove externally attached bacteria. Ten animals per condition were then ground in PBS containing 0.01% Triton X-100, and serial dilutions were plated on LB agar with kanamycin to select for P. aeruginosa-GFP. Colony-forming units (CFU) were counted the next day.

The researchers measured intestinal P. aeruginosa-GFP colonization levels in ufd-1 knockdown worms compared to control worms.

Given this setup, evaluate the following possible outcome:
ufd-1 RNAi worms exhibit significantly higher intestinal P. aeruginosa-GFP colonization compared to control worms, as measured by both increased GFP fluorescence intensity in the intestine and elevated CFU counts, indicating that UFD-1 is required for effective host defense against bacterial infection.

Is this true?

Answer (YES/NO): NO